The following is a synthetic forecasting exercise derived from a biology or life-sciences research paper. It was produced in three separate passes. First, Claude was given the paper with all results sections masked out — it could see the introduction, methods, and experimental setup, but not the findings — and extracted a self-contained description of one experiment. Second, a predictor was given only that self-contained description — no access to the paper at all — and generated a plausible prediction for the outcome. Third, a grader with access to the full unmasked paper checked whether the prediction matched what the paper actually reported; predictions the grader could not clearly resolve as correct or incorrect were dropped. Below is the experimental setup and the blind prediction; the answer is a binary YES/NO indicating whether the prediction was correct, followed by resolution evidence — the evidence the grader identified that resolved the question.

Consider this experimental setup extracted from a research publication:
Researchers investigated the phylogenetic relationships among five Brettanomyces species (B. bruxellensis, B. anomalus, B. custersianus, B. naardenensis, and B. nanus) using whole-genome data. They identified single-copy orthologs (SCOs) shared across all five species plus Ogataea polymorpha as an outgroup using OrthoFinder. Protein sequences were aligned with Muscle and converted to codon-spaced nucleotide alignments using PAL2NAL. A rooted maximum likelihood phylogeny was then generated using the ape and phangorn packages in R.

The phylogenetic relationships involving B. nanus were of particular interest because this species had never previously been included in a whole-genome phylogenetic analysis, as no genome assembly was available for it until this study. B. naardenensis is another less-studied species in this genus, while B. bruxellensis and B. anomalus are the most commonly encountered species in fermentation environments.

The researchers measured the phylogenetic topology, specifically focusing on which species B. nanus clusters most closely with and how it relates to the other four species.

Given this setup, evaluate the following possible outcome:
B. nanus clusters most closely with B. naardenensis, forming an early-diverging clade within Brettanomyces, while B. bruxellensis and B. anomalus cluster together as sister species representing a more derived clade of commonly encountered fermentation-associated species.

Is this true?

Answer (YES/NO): YES